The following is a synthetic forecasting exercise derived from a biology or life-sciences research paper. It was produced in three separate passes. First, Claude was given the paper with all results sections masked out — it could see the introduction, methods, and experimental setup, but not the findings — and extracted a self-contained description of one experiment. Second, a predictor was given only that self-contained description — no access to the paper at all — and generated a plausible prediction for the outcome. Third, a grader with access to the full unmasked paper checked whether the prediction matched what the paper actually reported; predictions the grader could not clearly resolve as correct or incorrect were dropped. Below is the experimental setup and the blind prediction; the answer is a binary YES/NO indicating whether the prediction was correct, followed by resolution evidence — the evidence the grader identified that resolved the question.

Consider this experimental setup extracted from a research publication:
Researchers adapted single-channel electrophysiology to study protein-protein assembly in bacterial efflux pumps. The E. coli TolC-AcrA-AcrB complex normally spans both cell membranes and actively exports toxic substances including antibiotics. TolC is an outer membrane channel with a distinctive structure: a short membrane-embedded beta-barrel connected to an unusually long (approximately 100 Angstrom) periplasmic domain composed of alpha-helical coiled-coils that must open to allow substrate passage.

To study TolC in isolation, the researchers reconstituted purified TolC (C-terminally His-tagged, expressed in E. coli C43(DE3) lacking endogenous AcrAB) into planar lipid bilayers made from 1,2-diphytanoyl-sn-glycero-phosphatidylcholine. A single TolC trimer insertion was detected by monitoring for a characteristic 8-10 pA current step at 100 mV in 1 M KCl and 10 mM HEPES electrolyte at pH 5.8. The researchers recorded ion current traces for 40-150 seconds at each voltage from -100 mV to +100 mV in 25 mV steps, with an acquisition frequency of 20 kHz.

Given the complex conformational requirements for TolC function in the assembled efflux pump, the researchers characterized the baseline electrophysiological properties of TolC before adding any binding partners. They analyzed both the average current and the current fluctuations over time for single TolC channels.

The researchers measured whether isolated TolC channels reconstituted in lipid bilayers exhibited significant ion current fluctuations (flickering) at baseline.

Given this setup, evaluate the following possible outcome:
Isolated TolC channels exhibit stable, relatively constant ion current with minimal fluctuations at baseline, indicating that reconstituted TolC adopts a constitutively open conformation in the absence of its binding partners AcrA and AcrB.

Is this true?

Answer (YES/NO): NO